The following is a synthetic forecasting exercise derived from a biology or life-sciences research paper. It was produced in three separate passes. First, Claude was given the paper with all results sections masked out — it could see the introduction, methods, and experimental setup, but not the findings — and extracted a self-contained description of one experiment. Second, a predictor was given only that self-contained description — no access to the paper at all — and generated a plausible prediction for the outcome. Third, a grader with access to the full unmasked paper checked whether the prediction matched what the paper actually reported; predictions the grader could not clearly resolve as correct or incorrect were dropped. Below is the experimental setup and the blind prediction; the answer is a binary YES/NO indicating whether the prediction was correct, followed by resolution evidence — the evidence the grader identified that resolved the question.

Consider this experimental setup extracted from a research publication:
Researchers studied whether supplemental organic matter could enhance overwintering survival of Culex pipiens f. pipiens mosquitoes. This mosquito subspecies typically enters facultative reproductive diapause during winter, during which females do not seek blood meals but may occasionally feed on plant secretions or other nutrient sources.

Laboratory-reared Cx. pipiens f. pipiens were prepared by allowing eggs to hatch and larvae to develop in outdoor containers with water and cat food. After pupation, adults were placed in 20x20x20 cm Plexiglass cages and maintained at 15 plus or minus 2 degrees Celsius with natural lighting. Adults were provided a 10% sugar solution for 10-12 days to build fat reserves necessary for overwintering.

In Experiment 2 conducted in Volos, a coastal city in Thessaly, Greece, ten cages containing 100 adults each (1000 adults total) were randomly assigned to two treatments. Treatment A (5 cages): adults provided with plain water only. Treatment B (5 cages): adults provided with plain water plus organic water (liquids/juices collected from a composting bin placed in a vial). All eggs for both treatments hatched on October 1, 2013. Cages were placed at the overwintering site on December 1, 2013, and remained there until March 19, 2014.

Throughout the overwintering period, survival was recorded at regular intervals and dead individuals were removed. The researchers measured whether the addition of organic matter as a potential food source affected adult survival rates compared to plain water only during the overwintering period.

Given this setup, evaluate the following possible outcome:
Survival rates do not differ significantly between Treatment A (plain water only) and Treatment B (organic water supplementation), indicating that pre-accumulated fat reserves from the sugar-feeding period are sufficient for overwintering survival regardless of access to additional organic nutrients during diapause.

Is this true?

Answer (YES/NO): NO